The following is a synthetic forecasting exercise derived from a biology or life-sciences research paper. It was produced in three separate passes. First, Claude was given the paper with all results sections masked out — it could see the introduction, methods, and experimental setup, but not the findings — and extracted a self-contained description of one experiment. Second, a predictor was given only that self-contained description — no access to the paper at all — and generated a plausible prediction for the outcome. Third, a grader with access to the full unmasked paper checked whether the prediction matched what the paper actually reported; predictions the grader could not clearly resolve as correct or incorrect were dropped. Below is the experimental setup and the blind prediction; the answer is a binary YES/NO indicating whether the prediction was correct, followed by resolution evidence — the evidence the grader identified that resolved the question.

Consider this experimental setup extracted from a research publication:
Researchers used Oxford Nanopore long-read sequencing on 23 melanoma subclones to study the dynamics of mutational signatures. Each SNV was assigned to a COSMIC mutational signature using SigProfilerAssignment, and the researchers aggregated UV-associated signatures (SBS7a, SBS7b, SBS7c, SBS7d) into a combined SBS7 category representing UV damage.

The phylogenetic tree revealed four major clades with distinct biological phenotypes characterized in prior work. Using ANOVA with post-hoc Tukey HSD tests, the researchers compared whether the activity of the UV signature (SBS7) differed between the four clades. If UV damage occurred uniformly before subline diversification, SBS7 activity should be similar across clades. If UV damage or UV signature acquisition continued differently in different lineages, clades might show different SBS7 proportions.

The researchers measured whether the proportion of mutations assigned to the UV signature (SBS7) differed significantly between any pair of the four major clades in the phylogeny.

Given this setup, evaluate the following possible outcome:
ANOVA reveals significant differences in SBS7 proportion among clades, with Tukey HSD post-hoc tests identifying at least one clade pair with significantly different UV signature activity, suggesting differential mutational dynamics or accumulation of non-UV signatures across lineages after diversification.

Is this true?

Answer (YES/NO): NO